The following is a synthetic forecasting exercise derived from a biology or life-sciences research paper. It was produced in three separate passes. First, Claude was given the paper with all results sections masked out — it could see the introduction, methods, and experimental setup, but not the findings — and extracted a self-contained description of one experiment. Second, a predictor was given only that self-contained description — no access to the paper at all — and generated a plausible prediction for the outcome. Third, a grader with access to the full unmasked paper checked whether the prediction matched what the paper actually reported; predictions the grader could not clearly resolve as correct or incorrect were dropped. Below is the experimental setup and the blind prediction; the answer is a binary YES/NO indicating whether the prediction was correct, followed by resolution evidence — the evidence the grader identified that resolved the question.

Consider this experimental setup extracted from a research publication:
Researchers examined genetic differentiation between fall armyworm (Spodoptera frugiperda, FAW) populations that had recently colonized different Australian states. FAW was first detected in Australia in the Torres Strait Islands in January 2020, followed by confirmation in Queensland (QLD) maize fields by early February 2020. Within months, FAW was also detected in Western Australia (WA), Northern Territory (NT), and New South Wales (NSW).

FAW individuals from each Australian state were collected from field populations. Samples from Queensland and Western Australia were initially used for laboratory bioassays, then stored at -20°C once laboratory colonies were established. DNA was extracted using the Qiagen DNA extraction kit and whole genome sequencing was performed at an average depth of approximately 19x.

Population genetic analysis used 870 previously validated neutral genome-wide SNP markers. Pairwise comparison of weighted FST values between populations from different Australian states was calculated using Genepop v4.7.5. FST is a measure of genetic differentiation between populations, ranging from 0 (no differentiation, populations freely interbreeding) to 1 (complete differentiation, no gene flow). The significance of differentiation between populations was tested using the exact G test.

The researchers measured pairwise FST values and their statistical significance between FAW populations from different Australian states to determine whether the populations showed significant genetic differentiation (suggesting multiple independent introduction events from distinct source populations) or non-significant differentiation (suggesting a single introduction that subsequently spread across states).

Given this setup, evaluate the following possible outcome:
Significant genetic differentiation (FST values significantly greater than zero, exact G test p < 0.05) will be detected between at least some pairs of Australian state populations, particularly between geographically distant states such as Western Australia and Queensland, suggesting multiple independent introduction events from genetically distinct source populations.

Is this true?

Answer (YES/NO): YES